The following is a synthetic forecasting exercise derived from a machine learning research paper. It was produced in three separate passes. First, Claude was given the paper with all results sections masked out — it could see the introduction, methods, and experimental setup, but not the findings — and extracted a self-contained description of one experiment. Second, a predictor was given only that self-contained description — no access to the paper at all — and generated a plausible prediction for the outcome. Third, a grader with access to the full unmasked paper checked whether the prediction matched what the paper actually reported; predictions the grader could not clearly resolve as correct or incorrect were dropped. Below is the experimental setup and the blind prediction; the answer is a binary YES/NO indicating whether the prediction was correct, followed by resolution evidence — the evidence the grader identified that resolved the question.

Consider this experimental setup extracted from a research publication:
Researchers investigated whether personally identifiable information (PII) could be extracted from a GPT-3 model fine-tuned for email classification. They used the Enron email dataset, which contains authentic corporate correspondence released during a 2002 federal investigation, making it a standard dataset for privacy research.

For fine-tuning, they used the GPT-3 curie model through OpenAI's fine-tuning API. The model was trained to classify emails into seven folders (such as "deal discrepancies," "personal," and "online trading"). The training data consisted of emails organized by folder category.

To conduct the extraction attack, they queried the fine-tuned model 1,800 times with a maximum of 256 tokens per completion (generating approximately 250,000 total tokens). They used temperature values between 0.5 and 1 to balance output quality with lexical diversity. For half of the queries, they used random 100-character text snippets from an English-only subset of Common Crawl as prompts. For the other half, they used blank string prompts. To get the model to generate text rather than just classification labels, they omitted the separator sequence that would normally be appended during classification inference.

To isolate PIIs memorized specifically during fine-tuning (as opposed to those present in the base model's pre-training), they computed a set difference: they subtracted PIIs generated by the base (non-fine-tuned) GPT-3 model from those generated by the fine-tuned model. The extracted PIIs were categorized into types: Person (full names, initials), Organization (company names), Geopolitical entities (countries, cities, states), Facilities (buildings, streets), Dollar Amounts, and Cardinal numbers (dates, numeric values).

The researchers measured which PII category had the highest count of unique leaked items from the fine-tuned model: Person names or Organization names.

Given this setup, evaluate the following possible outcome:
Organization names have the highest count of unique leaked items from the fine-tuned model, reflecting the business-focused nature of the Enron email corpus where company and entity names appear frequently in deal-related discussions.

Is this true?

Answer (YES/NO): YES